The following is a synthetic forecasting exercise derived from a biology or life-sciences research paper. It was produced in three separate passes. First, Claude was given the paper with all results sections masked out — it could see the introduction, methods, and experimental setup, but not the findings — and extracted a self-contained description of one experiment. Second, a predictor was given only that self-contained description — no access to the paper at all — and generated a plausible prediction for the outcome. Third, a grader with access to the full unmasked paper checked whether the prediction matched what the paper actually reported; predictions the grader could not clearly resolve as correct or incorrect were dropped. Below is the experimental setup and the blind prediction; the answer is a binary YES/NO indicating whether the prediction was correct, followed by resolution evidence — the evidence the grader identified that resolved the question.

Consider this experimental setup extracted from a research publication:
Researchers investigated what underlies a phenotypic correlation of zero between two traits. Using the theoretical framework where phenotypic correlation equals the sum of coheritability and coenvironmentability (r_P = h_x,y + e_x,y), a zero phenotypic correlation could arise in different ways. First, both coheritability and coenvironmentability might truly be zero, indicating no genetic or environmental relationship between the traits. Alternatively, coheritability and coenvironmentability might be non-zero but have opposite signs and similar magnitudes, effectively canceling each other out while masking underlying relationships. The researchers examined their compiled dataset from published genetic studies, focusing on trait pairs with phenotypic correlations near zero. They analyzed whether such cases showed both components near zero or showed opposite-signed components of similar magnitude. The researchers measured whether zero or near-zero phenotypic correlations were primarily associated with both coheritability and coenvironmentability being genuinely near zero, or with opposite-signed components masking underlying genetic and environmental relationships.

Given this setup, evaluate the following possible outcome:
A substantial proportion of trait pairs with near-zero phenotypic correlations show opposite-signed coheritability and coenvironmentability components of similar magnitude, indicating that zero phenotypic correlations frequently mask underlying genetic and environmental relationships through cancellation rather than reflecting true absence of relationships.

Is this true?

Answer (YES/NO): YES